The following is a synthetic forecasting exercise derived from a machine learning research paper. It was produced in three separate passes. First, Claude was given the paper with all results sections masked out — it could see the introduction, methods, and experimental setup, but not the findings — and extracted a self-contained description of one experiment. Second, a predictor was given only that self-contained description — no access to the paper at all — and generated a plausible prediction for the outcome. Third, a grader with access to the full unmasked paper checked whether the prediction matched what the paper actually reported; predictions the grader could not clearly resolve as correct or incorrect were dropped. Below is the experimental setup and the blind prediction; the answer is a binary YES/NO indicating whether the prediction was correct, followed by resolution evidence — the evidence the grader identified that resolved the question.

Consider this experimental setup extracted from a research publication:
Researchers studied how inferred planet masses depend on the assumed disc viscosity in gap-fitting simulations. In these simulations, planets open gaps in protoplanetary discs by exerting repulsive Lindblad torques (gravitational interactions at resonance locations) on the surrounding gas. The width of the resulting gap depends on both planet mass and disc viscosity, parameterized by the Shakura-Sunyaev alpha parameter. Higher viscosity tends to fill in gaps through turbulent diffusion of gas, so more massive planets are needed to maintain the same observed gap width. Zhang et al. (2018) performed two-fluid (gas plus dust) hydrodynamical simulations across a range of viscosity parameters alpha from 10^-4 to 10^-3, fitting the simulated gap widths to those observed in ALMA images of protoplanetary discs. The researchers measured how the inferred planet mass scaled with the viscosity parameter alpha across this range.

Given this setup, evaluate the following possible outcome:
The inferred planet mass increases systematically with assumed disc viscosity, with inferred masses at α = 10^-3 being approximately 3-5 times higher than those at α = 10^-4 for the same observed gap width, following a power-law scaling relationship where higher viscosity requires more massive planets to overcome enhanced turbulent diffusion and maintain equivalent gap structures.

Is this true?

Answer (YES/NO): NO